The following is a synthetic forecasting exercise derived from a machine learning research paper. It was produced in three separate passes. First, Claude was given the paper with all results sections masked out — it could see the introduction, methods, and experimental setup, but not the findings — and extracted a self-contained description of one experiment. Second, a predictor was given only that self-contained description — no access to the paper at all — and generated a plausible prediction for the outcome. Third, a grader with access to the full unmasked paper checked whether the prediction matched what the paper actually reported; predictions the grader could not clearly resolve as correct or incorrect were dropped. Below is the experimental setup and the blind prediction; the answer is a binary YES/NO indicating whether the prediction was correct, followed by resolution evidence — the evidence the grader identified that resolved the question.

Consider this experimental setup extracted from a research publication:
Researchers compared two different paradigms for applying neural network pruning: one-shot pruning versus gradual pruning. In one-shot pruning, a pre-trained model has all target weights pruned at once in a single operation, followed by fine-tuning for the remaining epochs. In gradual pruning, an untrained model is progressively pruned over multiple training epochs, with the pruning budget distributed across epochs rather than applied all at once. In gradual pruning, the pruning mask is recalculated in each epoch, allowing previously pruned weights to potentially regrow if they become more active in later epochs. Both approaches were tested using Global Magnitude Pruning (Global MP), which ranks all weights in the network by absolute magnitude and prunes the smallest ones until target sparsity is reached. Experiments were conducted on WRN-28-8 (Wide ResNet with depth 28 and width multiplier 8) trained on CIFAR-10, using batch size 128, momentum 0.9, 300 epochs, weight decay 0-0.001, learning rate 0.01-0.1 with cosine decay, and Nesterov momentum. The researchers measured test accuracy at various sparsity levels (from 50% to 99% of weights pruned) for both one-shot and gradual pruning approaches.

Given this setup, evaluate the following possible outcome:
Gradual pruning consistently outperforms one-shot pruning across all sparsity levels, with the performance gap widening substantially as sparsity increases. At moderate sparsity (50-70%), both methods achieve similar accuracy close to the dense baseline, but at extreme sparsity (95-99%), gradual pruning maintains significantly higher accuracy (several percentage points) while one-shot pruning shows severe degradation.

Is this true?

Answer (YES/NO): NO